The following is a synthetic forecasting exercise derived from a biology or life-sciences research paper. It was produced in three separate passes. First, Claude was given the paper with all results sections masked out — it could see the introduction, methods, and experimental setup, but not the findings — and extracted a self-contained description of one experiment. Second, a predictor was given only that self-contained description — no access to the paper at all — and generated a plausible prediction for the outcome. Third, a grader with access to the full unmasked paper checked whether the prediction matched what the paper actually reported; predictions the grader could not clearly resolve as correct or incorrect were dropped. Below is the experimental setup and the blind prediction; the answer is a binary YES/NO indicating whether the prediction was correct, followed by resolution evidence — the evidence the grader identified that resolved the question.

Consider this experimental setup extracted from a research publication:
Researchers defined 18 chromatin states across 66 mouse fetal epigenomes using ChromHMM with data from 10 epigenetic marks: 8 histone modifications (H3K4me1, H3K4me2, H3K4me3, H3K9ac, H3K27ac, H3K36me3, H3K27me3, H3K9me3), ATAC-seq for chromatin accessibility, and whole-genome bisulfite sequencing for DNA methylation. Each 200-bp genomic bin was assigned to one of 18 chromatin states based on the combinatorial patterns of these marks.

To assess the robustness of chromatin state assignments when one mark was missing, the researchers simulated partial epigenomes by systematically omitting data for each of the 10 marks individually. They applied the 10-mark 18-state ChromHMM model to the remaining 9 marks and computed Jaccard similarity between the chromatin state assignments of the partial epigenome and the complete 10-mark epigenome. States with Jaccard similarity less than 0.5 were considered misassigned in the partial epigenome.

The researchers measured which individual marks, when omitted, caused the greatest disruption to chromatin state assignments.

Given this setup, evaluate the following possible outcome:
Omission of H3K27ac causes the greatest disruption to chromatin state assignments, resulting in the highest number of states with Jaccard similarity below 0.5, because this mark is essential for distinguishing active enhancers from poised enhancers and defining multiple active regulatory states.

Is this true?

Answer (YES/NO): NO